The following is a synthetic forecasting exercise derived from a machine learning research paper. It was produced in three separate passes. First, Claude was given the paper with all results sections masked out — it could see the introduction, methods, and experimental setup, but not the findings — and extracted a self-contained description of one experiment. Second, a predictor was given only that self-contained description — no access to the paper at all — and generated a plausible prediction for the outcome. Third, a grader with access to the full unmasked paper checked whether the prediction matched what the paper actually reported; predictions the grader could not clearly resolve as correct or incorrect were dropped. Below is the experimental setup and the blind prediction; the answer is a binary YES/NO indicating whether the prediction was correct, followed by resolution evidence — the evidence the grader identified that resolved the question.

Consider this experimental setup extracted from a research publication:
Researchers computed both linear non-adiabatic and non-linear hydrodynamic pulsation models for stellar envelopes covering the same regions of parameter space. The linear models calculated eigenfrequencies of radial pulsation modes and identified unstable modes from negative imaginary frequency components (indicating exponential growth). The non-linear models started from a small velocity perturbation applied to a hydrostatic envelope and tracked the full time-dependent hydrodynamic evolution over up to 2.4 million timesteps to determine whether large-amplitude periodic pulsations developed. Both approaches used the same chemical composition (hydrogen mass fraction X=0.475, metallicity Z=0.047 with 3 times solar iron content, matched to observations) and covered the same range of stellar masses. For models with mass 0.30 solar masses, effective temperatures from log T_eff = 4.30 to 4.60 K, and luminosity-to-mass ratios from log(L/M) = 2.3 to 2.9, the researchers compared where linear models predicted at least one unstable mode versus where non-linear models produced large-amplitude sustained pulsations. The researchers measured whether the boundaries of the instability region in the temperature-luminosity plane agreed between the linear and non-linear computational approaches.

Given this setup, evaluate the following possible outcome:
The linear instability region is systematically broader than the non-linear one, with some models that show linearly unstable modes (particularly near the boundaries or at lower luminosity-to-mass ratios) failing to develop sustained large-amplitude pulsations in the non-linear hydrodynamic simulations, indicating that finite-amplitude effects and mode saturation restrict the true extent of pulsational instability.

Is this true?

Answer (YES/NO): NO